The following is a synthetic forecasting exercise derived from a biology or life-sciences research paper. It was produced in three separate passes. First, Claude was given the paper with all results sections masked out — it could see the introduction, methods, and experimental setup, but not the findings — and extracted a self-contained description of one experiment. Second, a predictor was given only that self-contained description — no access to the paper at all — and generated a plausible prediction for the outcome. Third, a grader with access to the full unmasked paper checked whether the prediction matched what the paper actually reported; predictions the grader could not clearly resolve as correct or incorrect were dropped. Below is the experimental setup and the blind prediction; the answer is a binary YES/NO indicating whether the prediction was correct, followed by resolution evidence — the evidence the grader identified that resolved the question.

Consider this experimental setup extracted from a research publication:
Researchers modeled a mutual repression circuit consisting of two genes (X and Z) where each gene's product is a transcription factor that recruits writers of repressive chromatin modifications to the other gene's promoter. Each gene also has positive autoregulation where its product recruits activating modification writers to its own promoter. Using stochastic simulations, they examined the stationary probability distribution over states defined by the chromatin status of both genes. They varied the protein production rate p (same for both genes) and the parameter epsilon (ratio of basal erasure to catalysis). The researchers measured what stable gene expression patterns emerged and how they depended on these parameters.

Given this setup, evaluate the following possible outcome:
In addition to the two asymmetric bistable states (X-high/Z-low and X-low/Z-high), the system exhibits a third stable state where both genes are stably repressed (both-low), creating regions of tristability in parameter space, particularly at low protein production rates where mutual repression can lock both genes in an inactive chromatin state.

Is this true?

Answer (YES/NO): NO